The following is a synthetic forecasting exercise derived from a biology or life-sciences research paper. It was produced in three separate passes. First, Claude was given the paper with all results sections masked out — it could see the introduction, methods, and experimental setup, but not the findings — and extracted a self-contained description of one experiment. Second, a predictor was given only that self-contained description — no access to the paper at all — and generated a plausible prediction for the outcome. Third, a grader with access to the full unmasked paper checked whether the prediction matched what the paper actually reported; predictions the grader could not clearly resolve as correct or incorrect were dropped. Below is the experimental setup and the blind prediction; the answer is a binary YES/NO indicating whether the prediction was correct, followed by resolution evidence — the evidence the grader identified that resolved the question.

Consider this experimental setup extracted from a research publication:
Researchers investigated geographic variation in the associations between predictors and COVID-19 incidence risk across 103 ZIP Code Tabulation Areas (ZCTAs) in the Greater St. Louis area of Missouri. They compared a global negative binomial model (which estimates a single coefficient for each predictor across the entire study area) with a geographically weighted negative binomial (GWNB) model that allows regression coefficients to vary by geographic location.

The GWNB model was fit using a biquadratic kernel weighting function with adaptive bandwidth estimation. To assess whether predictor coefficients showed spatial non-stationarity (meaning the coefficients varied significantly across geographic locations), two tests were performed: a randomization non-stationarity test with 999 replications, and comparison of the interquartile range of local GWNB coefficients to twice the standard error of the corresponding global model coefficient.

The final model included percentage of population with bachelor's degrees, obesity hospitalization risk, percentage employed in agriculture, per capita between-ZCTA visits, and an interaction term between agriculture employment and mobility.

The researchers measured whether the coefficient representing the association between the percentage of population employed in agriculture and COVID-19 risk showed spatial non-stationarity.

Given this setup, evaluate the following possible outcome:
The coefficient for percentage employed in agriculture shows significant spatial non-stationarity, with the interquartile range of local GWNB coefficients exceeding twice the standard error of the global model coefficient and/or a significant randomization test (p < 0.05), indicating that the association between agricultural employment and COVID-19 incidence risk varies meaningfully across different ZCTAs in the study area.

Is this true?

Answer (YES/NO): YES